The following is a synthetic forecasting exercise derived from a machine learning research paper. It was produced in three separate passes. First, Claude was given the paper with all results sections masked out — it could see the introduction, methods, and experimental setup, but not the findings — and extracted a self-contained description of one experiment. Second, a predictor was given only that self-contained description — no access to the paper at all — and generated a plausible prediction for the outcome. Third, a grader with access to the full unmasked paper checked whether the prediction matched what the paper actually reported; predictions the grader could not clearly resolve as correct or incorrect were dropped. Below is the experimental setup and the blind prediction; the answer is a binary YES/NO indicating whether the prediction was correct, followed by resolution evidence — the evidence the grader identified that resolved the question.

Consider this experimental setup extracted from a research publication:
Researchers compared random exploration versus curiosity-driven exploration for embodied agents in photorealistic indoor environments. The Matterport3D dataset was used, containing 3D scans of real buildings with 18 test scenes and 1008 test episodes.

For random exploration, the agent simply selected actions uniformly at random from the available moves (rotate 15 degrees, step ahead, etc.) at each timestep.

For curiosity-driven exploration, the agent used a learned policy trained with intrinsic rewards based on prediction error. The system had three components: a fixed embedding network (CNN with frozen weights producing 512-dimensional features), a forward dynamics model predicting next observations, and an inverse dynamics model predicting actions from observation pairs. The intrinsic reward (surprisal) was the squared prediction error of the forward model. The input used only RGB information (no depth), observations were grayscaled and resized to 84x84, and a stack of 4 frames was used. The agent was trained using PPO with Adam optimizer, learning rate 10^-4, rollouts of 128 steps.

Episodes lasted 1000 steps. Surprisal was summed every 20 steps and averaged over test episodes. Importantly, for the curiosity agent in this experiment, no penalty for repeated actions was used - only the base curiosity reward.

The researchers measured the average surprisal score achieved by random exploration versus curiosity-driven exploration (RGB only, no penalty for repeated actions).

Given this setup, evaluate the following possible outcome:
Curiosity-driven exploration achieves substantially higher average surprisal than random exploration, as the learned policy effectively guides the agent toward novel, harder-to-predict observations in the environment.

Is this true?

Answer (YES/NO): NO